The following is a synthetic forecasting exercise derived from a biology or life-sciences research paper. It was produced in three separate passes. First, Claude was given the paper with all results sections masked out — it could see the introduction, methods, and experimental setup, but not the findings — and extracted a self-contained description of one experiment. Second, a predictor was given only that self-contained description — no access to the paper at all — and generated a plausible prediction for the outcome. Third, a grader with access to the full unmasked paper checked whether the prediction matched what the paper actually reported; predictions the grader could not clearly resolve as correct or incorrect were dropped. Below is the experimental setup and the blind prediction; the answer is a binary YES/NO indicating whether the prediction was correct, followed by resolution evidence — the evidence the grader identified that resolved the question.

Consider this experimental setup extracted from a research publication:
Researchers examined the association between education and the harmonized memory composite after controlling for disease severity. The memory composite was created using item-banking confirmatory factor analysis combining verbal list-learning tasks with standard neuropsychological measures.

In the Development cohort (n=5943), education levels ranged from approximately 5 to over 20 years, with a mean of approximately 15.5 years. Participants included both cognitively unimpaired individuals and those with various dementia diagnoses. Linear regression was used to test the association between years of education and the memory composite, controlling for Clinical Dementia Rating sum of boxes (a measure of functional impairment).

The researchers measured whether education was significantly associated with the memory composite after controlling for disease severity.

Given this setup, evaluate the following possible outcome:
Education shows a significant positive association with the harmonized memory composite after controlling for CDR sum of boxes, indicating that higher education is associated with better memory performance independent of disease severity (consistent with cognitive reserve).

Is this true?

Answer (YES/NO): YES